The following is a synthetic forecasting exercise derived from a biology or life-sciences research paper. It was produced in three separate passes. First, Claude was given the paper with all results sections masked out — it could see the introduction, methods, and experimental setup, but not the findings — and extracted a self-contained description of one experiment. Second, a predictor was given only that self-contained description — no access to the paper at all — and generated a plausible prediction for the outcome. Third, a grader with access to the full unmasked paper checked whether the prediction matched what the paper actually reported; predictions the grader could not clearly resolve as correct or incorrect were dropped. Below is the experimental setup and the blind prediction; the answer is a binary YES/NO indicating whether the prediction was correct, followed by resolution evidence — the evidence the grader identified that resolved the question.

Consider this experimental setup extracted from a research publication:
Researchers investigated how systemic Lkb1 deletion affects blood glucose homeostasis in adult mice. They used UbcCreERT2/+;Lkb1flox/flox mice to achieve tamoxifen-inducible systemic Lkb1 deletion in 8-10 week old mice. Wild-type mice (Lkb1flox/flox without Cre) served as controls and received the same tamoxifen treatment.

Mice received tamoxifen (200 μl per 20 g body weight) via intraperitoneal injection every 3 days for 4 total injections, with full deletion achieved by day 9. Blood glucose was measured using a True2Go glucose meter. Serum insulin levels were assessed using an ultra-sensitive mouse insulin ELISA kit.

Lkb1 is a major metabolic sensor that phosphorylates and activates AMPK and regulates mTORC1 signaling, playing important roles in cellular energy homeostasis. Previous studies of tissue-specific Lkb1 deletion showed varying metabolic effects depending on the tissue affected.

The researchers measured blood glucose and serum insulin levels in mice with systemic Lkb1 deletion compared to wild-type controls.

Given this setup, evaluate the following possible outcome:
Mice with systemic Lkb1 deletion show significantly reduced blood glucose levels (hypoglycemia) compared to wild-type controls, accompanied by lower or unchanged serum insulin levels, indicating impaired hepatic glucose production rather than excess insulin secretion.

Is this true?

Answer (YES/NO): YES